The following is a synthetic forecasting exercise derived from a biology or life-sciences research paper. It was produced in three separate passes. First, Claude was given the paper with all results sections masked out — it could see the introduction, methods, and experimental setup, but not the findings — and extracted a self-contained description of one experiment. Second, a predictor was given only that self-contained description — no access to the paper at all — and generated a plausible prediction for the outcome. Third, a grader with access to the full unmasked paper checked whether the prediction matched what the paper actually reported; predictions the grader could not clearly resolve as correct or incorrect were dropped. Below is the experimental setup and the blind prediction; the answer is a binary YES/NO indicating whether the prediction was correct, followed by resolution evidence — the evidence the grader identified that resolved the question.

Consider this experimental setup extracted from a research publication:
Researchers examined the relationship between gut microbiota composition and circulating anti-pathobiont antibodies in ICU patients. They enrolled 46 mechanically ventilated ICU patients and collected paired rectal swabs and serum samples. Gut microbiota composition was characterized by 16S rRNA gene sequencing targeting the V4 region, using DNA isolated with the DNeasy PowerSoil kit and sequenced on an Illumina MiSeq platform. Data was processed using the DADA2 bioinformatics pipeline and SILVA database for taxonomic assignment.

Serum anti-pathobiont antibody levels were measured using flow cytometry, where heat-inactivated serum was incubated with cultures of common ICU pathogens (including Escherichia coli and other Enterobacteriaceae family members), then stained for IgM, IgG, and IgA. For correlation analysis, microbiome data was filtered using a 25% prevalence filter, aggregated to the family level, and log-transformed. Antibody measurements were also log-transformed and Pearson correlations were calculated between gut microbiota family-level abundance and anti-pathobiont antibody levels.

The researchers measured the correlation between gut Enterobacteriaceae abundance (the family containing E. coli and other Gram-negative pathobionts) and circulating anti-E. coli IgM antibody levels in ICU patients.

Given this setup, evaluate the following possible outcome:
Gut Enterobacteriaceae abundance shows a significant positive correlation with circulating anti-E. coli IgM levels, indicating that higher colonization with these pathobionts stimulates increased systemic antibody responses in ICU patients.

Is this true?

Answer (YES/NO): NO